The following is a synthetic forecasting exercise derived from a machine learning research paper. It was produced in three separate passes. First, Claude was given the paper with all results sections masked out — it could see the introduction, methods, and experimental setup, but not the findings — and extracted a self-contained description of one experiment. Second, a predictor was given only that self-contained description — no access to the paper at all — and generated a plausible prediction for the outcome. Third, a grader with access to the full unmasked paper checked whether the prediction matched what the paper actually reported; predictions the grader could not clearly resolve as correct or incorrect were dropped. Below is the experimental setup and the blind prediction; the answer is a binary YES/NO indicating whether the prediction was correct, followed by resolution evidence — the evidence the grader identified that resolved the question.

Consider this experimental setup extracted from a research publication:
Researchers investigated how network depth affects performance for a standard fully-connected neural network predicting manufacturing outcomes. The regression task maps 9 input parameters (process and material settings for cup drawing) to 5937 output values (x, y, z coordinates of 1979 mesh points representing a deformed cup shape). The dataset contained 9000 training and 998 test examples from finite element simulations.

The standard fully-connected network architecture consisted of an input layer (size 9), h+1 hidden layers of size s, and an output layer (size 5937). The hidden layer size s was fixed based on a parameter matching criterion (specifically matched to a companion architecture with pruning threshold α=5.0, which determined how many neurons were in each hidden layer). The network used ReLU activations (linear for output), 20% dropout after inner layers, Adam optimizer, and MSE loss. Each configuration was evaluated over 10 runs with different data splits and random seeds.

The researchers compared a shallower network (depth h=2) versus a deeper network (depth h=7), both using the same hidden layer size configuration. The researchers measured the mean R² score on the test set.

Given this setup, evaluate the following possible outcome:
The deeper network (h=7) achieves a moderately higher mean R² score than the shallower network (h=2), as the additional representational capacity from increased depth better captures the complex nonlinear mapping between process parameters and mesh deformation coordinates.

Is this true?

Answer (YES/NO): NO